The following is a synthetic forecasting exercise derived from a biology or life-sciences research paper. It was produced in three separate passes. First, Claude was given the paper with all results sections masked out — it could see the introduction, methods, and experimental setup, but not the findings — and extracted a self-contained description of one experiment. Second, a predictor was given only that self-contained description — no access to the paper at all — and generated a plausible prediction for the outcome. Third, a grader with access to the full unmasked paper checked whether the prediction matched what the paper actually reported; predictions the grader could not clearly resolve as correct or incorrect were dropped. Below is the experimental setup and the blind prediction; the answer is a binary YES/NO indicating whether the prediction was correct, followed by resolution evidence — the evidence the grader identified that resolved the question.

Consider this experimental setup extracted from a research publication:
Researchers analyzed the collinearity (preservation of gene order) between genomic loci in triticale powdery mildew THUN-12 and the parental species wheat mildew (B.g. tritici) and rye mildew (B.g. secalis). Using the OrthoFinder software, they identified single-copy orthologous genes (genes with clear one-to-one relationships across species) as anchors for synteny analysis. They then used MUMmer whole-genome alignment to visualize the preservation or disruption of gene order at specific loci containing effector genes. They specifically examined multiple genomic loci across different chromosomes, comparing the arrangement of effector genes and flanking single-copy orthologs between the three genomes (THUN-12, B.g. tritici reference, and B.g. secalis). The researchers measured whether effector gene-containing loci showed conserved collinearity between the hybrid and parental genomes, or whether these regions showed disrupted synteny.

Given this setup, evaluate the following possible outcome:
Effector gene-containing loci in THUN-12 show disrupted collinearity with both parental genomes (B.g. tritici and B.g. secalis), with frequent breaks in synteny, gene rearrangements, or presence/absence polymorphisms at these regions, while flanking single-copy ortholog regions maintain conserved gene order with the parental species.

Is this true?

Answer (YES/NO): NO